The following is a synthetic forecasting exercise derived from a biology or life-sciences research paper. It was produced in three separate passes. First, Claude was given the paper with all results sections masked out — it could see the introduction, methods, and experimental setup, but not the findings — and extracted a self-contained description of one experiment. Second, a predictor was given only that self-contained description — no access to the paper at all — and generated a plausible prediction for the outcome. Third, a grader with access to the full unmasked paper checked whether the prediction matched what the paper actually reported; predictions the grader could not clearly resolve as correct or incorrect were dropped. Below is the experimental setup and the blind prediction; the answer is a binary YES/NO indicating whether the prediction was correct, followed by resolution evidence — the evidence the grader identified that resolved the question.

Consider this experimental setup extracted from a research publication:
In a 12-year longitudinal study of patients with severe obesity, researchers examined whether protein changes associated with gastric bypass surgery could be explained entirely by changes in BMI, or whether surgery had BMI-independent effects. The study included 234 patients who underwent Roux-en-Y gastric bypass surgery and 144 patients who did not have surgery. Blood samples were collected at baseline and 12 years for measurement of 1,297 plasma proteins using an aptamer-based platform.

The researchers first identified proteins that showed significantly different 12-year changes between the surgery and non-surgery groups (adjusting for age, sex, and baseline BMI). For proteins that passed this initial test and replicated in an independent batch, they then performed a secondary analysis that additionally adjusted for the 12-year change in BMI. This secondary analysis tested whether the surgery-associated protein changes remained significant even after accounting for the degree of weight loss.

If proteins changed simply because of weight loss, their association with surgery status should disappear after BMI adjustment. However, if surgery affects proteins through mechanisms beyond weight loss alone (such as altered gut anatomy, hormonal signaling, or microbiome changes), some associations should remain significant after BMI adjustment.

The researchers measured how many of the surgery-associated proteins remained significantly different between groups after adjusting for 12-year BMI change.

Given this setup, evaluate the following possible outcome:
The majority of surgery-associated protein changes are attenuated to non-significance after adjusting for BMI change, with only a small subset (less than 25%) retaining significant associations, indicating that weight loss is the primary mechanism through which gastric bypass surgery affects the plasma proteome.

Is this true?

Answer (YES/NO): YES